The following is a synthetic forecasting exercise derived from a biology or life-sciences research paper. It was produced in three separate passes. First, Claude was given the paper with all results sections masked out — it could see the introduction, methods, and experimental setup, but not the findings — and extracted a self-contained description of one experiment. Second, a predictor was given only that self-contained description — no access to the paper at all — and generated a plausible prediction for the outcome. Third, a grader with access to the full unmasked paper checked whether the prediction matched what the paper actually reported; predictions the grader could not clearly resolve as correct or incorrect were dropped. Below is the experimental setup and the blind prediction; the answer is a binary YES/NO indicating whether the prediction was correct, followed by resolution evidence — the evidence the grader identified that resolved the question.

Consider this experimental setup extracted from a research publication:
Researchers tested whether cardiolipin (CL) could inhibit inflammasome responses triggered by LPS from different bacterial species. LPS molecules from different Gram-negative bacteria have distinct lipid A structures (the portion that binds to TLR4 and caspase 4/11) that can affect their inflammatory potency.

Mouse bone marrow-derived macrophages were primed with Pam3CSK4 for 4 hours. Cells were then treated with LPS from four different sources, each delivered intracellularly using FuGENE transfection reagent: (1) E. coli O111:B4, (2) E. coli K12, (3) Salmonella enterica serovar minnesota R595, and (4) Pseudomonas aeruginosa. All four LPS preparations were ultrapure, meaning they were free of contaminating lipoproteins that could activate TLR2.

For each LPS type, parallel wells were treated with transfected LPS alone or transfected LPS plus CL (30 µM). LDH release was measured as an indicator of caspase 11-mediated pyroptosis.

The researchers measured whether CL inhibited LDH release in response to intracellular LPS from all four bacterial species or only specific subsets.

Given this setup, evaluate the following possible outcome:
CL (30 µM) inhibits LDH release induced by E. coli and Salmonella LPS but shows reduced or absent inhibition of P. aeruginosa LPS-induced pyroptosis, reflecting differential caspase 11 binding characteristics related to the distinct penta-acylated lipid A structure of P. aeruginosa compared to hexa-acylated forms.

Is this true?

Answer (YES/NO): NO